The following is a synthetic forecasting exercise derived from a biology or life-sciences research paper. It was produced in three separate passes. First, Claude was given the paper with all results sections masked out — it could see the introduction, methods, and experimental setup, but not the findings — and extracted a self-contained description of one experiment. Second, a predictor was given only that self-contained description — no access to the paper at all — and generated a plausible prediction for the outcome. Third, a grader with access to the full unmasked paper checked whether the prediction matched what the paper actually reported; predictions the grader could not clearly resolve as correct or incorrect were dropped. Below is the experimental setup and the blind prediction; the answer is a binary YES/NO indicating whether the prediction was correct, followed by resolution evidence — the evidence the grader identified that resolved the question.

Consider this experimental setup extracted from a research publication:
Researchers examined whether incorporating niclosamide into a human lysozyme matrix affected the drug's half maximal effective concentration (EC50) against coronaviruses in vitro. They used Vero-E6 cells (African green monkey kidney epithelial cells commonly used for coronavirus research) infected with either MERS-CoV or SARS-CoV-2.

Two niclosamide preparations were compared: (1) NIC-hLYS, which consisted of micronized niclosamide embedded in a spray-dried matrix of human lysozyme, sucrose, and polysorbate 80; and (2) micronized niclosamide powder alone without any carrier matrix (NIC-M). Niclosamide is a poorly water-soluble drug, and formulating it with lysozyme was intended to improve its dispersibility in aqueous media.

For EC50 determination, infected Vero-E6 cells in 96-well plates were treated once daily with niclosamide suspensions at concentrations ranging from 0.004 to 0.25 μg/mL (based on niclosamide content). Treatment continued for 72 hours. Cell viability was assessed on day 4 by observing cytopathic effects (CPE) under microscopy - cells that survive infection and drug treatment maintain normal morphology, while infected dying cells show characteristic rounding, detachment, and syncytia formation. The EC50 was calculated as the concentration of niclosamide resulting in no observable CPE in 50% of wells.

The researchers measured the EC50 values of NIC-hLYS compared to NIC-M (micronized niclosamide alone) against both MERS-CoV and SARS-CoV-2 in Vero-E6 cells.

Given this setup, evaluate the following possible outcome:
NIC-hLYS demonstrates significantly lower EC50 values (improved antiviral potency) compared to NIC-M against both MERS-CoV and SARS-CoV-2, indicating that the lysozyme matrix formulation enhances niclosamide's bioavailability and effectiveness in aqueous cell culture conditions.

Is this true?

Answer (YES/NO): YES